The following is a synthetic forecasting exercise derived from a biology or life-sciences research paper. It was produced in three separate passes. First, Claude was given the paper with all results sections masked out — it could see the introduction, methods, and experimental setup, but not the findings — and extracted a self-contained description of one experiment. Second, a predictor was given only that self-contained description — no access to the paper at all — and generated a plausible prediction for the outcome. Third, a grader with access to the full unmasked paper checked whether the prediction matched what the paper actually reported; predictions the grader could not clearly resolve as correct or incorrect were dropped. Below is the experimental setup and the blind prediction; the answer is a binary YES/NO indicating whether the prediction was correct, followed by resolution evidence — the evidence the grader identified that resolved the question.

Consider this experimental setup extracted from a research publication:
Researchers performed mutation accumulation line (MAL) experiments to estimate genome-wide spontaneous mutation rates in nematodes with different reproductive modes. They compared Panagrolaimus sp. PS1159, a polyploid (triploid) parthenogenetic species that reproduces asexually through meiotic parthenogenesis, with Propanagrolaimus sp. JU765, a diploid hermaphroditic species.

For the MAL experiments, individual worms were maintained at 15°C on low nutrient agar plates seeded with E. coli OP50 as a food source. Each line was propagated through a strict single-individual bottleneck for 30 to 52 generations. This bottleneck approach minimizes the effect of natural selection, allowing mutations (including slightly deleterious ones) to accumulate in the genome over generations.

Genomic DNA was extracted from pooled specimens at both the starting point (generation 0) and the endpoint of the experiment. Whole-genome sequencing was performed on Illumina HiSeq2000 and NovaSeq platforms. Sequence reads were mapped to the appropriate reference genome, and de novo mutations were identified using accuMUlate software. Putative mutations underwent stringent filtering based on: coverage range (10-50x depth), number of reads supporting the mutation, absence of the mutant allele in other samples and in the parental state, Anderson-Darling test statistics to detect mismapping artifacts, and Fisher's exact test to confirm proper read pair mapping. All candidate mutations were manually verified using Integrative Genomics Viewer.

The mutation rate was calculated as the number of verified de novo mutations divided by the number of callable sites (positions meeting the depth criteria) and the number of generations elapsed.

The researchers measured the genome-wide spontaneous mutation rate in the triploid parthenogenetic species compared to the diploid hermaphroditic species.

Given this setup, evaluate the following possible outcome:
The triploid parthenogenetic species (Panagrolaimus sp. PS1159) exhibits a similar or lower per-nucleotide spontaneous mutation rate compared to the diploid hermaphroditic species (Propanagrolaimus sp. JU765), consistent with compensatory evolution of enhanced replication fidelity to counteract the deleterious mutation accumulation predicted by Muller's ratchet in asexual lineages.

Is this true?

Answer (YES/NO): YES